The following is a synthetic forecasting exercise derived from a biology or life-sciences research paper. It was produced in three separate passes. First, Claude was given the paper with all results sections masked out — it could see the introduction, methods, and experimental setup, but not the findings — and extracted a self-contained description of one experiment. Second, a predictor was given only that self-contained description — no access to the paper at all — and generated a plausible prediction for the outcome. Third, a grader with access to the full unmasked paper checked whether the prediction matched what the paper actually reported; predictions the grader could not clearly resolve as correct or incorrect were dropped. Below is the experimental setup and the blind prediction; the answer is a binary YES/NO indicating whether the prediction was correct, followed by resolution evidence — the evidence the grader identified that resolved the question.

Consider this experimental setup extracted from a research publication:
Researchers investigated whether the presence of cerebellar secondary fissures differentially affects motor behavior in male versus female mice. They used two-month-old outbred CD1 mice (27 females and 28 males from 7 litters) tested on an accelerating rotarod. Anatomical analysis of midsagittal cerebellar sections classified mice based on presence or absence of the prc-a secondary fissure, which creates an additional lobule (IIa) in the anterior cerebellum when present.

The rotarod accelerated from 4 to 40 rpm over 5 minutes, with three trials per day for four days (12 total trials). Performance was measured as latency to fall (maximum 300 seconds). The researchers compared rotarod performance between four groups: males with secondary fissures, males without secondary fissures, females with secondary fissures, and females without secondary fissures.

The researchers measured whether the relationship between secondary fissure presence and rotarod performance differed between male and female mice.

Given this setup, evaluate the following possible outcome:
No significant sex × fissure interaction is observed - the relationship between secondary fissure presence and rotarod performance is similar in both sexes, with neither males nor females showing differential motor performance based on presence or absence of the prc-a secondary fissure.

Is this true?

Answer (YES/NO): NO